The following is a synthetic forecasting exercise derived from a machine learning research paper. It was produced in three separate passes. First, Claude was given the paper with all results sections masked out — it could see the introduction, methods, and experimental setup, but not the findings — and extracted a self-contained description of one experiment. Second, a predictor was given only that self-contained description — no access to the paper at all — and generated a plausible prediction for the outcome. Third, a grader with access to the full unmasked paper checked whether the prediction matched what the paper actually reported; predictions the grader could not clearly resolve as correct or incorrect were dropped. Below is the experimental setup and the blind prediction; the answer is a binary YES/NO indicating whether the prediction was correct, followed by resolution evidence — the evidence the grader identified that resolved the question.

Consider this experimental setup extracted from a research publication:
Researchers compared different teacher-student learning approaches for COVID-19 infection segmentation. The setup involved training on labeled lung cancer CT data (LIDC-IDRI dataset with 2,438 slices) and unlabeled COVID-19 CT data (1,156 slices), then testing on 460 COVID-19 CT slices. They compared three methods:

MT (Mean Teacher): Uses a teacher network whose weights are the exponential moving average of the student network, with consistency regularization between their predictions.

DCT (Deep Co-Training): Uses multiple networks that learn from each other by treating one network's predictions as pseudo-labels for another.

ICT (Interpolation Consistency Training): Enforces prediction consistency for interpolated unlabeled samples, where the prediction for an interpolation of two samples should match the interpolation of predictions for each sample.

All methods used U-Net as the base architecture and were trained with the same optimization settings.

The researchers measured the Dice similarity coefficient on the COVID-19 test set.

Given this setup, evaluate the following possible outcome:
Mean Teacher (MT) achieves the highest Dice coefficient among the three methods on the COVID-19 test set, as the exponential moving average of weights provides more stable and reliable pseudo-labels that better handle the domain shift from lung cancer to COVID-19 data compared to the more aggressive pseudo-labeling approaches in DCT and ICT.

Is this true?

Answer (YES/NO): NO